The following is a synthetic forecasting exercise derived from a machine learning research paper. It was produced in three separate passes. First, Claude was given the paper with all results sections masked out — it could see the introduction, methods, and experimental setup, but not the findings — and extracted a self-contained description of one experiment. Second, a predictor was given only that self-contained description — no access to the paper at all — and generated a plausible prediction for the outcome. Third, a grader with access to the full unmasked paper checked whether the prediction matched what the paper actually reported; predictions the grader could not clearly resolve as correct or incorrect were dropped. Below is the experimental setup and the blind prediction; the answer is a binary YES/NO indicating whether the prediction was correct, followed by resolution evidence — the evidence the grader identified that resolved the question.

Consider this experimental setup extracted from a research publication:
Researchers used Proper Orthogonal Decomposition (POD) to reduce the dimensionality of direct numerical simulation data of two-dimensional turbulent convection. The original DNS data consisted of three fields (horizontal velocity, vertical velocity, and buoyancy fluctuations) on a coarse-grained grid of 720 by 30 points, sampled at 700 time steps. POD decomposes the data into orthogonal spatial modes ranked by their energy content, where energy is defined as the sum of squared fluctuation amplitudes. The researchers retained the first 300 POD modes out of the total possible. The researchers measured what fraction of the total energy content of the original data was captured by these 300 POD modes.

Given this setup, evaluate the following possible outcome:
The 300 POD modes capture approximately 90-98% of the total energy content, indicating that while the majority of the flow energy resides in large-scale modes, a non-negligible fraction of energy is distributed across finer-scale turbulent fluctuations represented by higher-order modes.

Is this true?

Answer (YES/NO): NO